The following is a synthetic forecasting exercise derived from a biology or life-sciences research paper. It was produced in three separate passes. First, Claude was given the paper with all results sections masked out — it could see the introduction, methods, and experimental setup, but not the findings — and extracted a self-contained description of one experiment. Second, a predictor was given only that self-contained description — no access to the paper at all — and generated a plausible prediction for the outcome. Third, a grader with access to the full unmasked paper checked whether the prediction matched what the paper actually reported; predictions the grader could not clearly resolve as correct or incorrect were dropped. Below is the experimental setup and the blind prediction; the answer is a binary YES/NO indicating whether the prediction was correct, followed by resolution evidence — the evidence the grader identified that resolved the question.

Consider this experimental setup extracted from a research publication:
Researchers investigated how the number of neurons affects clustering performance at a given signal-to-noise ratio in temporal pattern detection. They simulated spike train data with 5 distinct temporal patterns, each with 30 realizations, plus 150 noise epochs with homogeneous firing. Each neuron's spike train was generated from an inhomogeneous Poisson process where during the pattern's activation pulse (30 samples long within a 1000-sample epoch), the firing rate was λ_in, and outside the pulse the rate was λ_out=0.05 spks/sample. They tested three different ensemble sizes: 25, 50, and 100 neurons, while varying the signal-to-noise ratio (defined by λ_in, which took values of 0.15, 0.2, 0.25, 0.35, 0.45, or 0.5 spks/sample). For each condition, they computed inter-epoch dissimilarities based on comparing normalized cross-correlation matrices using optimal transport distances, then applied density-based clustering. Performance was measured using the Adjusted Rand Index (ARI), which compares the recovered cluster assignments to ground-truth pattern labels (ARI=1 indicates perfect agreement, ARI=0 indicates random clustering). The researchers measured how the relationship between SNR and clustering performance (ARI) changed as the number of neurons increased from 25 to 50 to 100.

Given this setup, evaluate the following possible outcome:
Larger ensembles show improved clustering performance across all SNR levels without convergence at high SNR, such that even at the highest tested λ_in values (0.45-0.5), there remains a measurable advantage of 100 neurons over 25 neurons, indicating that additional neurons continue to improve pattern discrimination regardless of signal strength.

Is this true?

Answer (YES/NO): NO